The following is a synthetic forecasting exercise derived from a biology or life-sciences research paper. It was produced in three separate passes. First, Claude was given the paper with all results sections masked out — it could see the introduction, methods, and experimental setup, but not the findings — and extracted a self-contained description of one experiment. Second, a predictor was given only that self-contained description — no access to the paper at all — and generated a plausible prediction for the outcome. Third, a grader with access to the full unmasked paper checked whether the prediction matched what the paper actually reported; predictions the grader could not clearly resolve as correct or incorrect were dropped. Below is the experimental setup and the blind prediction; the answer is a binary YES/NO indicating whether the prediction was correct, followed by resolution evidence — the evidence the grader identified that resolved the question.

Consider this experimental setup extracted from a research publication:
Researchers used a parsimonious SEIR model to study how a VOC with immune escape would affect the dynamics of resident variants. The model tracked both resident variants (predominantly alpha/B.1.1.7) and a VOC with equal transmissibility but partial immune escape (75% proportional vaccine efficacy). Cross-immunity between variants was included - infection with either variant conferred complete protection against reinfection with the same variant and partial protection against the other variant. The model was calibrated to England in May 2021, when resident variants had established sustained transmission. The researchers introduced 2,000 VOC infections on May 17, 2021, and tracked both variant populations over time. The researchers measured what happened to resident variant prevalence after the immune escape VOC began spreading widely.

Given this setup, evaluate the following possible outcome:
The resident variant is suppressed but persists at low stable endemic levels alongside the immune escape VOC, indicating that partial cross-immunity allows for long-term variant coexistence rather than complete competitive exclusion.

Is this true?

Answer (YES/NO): NO